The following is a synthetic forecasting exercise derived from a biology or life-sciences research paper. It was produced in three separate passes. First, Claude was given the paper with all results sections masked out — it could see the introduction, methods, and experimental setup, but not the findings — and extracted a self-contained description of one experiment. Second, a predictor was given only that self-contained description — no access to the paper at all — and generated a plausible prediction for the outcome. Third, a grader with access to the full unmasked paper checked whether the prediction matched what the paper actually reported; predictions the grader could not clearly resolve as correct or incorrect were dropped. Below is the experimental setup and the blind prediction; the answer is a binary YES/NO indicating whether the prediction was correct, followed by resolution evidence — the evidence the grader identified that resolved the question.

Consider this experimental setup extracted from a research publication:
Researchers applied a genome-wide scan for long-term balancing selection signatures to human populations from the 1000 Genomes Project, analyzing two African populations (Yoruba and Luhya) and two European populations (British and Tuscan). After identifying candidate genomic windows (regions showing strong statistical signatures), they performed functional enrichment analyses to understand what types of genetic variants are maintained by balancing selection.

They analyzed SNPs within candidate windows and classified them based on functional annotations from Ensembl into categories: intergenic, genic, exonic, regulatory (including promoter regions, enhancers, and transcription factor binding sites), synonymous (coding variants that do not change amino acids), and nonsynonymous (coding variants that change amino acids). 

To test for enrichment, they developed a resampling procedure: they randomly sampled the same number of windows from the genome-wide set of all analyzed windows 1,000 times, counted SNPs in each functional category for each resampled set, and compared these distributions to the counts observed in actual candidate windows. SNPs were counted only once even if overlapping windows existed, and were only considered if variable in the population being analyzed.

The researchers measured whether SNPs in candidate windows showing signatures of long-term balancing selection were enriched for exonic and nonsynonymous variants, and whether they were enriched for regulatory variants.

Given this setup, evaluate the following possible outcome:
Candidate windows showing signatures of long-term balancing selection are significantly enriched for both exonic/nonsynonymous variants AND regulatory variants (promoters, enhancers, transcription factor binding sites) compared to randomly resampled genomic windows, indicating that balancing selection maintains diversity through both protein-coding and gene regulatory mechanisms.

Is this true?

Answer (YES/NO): NO